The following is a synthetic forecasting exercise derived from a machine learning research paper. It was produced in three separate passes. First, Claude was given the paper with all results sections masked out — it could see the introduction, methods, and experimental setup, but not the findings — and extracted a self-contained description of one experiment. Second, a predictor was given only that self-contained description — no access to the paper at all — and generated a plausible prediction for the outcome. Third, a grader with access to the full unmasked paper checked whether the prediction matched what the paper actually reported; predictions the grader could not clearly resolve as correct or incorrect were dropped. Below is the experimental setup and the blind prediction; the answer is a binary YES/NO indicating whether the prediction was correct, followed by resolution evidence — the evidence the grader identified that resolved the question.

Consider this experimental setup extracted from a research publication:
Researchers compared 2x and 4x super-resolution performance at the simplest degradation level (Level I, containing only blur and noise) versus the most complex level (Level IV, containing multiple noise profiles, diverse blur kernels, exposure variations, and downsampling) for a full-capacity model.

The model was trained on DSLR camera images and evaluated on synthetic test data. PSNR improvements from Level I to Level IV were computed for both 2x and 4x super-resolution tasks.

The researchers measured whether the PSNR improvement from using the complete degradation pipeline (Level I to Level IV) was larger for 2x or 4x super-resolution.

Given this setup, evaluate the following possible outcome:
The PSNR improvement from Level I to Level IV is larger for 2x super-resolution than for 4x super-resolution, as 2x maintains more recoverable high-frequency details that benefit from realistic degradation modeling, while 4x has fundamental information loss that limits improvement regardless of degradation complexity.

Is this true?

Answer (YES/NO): YES